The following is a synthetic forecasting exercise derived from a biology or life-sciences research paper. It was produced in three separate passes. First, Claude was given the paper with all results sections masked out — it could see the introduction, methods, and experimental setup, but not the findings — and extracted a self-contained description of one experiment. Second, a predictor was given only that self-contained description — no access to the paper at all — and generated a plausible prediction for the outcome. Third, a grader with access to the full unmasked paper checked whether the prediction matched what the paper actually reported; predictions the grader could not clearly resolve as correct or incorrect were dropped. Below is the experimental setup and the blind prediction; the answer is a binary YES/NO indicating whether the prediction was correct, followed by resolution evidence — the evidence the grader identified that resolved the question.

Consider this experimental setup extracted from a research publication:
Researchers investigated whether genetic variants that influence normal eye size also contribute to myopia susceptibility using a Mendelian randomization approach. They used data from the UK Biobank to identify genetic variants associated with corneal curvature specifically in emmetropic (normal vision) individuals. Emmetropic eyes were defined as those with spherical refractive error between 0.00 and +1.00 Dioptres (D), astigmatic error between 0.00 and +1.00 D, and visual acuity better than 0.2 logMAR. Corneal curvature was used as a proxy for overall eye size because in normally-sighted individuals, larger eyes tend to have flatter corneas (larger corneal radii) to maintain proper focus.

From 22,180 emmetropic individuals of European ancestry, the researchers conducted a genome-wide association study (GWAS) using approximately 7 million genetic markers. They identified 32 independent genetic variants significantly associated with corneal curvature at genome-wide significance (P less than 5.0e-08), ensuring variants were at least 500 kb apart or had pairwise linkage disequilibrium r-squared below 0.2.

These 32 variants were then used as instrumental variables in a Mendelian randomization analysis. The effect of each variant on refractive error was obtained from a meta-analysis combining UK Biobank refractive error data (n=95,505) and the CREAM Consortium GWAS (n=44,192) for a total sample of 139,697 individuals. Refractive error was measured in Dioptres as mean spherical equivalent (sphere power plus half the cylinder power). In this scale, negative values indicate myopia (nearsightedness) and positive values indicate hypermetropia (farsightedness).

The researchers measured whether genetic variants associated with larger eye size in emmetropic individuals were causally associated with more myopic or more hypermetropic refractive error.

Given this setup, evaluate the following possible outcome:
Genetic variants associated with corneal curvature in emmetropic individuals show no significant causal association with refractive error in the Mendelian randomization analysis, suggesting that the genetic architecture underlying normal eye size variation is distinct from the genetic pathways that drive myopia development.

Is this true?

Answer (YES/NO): NO